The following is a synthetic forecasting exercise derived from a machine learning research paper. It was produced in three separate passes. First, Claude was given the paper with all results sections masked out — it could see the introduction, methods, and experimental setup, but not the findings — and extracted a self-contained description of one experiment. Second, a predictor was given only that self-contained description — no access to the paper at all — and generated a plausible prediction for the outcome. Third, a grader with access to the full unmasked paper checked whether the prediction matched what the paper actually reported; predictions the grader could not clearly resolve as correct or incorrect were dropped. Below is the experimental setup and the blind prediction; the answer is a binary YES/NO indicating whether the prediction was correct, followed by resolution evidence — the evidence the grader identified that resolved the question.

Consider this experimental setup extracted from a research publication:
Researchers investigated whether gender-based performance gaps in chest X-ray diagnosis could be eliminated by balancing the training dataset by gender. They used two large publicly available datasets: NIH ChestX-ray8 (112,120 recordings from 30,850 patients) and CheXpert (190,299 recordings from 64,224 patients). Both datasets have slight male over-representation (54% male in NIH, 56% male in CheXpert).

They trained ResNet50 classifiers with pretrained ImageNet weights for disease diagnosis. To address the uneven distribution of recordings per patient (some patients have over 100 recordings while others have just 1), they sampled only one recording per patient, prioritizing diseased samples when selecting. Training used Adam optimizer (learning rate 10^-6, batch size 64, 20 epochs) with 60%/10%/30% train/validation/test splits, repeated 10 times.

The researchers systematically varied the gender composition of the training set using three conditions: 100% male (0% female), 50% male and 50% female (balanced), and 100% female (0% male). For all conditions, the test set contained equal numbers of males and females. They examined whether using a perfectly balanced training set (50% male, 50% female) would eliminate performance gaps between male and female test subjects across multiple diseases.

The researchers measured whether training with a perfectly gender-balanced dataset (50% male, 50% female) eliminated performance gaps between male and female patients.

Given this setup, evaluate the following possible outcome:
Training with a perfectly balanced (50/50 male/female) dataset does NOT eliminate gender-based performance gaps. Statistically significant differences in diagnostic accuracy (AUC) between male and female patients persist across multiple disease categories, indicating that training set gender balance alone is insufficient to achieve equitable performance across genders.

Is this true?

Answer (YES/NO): YES